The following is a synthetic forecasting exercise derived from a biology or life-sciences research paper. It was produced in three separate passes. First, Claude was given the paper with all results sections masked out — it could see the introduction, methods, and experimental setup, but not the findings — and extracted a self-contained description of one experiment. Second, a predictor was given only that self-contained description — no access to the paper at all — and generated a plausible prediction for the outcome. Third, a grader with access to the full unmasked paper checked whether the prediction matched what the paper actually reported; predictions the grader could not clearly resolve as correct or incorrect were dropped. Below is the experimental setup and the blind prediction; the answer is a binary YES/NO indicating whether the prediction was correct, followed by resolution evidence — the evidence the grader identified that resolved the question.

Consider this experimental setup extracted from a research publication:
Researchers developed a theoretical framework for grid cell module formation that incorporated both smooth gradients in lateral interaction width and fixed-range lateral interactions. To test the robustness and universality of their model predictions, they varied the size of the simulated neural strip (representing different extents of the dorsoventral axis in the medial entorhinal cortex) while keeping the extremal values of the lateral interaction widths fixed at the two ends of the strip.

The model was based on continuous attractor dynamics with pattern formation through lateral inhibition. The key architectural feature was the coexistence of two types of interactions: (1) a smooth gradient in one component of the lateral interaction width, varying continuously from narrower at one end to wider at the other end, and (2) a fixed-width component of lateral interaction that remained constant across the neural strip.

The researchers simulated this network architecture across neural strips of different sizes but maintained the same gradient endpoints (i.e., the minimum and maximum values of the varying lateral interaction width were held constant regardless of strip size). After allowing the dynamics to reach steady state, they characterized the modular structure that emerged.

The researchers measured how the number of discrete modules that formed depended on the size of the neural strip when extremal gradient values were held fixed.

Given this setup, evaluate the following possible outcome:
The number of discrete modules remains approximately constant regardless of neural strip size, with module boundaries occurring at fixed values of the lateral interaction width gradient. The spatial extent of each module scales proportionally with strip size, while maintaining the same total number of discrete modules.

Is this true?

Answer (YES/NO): YES